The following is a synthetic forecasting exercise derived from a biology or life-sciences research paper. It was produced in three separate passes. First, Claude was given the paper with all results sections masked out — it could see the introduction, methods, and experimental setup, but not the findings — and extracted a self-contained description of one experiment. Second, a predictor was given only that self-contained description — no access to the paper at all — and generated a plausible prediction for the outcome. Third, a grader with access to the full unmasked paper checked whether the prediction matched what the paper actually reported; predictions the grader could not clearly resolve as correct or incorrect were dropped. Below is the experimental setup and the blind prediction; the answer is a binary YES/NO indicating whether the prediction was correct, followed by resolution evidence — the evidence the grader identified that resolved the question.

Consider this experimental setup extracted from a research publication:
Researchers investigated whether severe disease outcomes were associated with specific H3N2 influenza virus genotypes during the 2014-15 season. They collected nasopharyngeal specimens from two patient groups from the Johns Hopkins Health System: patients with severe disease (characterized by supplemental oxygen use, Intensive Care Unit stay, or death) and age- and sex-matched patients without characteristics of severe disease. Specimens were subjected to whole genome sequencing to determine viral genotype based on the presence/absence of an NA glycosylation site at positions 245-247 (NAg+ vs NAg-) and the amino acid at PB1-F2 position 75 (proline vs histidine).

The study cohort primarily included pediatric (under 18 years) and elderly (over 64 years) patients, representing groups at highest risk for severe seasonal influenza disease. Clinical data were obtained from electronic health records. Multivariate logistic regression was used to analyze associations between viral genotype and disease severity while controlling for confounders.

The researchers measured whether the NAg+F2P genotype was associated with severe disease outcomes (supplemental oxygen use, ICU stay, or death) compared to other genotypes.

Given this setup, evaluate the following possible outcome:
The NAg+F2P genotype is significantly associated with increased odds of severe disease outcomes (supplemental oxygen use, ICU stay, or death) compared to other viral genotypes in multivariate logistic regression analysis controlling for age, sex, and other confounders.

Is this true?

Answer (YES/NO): NO